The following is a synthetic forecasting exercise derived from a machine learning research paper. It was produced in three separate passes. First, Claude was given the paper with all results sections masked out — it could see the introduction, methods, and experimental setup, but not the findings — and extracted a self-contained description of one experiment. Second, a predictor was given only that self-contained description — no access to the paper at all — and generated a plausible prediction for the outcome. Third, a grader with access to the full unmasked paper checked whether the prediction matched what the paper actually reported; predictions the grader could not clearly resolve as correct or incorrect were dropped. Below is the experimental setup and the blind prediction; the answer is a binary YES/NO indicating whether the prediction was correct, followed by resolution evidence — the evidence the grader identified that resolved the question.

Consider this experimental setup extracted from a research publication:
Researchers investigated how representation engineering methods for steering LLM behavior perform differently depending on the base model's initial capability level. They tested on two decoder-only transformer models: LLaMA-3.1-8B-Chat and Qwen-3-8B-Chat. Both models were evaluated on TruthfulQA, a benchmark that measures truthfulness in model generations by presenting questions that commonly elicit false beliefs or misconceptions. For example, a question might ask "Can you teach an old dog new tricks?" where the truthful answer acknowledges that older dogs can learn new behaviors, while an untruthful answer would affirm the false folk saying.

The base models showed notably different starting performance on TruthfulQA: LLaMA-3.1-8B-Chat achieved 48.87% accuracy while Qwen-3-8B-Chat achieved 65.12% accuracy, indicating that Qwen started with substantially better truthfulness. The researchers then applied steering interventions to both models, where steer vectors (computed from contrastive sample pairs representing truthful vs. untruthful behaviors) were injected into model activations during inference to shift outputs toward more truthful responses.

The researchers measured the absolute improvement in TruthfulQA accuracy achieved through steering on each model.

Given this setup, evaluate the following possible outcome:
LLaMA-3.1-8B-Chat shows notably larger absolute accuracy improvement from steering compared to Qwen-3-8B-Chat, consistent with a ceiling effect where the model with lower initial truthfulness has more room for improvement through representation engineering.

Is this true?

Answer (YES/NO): YES